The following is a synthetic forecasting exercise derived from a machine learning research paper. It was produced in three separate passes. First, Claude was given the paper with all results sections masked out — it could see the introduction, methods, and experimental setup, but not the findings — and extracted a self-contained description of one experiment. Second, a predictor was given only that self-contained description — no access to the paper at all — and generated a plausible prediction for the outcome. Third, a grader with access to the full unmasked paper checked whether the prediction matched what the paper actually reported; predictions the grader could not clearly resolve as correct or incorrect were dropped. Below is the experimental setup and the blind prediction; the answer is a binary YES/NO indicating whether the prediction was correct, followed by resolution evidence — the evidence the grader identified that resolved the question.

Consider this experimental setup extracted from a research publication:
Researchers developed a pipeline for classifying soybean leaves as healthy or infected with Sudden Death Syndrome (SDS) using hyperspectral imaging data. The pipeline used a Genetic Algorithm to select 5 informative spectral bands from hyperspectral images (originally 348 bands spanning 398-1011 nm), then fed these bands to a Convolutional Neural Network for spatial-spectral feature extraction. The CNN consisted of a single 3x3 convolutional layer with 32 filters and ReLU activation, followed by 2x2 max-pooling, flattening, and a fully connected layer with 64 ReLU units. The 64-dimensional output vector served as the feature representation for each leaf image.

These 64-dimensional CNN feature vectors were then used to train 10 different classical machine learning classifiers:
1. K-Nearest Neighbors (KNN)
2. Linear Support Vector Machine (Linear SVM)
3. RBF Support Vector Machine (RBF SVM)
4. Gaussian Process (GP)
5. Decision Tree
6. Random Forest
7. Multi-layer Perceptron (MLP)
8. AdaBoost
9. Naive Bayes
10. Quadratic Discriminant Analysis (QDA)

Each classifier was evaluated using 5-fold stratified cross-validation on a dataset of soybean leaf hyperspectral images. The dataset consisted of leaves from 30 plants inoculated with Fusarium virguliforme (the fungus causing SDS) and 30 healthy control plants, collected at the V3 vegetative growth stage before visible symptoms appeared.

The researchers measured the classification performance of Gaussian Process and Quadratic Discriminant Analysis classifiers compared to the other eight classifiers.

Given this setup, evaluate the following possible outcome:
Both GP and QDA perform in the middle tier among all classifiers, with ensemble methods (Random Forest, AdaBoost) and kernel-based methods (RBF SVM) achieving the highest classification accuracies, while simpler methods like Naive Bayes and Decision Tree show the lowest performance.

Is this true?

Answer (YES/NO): NO